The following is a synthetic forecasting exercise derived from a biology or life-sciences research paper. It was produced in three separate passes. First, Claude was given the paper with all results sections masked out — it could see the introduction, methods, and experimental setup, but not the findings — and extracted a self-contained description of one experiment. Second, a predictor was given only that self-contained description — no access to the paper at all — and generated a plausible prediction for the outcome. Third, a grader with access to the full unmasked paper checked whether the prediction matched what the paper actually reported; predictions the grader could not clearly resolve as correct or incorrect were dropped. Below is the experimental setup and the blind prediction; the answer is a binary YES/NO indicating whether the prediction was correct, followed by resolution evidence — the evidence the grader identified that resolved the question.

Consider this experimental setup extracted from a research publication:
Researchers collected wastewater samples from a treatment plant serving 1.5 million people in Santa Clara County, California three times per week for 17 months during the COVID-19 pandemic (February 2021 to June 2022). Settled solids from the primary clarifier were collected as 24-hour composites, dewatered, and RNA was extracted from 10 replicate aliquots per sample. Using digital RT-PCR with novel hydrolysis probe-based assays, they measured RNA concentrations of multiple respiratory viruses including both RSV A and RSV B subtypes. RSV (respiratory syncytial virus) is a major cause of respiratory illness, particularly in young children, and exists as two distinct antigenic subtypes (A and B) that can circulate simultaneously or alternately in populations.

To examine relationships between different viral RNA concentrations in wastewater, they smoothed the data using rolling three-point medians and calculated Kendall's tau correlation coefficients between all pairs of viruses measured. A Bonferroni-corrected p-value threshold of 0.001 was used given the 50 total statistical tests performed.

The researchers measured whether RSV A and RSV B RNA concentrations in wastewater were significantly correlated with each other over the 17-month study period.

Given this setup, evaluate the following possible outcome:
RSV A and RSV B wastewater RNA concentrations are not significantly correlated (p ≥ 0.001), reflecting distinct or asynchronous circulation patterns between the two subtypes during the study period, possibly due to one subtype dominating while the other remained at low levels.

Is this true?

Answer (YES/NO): YES